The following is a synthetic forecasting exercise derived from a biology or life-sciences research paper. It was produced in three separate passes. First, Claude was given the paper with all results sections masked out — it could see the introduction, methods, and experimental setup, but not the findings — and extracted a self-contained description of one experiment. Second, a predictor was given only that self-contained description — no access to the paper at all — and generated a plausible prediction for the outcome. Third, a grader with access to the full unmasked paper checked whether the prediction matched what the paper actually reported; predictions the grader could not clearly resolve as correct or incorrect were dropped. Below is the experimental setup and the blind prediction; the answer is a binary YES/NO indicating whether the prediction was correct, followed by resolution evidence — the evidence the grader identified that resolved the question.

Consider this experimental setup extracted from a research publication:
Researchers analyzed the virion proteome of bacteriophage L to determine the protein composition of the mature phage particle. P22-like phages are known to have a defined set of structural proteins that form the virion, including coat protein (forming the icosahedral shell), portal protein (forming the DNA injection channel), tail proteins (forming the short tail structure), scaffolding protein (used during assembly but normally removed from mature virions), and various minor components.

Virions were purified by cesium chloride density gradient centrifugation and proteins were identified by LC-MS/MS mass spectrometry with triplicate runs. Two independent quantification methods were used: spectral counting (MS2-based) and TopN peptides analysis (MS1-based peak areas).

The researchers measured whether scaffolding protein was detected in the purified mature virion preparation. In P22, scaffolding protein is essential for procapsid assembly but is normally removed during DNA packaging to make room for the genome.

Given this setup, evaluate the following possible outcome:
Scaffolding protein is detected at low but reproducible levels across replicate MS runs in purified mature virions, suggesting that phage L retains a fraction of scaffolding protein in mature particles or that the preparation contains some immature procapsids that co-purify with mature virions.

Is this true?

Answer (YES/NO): YES